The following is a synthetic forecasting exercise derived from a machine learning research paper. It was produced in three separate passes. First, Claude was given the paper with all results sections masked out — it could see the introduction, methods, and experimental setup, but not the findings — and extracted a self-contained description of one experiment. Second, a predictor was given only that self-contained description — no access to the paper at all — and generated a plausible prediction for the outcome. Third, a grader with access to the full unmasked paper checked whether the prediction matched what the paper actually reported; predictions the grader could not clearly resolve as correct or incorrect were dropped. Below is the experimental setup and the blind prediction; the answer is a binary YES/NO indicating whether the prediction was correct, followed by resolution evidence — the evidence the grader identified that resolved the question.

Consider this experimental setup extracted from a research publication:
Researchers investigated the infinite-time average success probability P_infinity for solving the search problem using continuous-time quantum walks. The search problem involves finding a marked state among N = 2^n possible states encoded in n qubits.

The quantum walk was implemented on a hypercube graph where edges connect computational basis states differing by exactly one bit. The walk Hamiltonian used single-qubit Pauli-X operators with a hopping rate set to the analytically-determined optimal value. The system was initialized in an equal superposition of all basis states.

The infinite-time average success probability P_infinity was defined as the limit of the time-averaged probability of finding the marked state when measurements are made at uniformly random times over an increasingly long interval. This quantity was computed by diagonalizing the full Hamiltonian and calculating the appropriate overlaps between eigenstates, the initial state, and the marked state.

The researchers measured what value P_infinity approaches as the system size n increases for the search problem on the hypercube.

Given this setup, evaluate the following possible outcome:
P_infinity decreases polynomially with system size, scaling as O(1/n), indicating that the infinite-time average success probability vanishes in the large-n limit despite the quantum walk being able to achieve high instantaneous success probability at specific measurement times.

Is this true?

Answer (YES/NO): NO